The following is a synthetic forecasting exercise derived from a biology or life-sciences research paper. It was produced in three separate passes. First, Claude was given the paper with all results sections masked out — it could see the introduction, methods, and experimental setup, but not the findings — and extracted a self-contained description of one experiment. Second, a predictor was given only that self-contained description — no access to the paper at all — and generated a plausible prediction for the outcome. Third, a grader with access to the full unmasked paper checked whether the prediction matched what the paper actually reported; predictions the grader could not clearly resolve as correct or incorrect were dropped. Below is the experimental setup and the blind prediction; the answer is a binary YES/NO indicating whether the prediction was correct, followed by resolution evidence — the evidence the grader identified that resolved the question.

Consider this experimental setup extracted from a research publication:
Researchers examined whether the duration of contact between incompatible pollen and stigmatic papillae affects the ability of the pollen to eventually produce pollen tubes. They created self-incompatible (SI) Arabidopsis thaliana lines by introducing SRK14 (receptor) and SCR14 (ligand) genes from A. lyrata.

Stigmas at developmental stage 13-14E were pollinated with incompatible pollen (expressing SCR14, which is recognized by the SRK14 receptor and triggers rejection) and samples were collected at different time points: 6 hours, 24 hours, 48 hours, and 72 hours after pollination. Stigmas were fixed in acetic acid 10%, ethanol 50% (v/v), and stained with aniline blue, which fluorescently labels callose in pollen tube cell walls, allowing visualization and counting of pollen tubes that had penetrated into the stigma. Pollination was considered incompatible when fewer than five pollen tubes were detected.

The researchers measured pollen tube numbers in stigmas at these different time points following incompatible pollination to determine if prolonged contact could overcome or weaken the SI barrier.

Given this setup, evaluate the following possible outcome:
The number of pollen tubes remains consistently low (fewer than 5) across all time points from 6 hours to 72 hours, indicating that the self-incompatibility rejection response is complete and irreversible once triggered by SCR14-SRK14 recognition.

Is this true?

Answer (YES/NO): NO